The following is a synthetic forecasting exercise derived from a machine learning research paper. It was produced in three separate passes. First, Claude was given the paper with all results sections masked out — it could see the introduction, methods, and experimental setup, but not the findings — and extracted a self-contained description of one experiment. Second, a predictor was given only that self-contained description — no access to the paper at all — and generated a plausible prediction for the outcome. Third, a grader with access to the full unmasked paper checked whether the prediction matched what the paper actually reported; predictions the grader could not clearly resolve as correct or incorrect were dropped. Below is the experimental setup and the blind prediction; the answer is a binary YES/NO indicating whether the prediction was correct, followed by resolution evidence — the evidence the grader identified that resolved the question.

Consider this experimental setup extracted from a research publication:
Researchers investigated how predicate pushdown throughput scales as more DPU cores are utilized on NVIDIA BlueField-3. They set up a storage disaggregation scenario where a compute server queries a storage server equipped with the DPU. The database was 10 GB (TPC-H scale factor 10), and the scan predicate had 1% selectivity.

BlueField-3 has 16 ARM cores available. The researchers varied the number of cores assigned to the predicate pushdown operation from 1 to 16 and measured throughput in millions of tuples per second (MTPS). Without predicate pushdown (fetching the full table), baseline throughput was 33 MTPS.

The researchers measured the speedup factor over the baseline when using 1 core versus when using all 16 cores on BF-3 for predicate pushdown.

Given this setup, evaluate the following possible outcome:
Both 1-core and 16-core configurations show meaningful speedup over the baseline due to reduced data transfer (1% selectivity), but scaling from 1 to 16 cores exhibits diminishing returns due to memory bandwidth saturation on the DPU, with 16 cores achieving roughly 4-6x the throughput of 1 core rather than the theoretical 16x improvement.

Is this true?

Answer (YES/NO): NO